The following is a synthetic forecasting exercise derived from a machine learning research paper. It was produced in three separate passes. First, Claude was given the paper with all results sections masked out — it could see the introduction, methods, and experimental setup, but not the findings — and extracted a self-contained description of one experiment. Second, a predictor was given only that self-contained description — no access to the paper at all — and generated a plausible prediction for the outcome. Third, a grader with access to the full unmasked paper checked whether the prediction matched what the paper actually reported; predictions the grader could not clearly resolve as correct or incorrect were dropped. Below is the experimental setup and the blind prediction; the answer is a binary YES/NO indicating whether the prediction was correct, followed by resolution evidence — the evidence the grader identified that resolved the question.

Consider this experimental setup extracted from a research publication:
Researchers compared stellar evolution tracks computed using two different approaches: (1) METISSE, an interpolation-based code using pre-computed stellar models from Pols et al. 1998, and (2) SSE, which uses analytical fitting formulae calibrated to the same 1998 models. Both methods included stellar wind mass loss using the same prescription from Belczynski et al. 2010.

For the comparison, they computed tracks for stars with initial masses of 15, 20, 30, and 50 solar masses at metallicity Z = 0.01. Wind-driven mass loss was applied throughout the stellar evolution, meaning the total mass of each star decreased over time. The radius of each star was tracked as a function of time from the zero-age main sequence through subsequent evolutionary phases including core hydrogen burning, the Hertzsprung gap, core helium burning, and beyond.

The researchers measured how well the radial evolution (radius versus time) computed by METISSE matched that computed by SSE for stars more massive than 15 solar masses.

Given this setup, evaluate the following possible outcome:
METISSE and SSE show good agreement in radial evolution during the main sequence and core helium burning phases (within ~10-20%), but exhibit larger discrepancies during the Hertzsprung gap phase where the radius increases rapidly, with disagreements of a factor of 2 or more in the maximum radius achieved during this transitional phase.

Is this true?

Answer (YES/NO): NO